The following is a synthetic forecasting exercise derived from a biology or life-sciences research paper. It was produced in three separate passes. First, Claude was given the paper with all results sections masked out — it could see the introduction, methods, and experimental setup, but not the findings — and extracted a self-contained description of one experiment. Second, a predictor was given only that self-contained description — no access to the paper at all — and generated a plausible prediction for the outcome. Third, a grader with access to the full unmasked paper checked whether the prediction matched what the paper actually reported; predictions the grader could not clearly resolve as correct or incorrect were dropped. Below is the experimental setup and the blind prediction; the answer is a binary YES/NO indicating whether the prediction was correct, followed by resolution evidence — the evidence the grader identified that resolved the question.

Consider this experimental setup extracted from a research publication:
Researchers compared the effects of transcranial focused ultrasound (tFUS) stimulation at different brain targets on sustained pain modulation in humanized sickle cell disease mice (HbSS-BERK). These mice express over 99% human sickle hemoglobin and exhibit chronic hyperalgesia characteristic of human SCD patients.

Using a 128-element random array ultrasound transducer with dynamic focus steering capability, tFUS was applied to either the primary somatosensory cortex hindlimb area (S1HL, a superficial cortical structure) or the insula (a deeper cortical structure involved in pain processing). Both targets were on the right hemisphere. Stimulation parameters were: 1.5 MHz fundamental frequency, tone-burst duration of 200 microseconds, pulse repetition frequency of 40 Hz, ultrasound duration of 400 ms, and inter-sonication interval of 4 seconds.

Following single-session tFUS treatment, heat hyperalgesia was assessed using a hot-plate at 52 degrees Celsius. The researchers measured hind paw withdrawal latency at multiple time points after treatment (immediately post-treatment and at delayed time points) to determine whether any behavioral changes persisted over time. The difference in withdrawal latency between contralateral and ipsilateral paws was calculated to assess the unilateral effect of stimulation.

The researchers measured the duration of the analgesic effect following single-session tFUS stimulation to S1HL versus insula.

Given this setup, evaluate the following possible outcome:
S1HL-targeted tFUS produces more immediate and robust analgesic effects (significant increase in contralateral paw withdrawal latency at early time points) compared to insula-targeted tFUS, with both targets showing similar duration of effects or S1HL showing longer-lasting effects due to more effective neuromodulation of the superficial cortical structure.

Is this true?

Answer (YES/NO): NO